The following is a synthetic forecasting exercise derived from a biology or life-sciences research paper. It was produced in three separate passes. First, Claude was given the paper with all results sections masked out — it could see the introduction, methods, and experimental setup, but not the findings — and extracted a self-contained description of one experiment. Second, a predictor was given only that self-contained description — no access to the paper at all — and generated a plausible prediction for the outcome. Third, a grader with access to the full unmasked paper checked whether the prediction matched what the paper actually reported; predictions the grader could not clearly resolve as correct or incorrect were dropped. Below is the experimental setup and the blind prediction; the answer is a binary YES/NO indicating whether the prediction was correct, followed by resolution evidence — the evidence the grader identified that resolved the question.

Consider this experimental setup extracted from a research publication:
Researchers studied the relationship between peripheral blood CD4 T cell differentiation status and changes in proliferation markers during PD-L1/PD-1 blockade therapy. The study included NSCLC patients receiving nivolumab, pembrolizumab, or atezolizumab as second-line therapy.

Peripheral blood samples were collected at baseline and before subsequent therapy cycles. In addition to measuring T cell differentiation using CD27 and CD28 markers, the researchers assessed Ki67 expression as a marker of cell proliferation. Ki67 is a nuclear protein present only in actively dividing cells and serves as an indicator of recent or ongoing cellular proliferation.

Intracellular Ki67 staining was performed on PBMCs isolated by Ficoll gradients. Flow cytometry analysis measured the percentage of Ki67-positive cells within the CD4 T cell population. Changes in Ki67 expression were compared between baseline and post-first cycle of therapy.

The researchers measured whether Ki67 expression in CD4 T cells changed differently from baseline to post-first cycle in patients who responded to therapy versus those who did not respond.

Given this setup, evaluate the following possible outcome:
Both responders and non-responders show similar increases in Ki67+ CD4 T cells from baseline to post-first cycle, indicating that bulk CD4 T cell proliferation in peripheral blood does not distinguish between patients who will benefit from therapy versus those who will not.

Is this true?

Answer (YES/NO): NO